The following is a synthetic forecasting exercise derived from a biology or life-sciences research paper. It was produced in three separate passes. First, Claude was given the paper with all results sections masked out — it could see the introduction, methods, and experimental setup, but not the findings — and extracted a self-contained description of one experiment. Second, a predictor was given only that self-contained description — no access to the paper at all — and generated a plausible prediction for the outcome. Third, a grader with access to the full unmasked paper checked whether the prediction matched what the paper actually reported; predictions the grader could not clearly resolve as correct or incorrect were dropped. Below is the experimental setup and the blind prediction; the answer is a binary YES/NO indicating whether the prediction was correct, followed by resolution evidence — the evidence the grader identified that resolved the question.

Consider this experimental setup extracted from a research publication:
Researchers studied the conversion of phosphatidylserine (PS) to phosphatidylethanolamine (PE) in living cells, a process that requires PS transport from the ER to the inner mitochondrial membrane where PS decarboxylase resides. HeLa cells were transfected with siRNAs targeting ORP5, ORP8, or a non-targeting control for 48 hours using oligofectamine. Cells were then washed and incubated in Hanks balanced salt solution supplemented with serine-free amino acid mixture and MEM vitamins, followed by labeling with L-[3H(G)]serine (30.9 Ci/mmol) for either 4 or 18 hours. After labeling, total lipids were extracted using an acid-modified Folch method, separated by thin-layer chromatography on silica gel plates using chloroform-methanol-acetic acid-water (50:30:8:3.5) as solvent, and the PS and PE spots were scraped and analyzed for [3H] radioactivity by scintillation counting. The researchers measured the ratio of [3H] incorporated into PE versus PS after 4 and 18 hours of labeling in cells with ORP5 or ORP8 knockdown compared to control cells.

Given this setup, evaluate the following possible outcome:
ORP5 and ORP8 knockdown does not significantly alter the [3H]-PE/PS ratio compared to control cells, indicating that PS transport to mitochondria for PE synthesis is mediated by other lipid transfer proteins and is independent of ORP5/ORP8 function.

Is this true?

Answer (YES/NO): NO